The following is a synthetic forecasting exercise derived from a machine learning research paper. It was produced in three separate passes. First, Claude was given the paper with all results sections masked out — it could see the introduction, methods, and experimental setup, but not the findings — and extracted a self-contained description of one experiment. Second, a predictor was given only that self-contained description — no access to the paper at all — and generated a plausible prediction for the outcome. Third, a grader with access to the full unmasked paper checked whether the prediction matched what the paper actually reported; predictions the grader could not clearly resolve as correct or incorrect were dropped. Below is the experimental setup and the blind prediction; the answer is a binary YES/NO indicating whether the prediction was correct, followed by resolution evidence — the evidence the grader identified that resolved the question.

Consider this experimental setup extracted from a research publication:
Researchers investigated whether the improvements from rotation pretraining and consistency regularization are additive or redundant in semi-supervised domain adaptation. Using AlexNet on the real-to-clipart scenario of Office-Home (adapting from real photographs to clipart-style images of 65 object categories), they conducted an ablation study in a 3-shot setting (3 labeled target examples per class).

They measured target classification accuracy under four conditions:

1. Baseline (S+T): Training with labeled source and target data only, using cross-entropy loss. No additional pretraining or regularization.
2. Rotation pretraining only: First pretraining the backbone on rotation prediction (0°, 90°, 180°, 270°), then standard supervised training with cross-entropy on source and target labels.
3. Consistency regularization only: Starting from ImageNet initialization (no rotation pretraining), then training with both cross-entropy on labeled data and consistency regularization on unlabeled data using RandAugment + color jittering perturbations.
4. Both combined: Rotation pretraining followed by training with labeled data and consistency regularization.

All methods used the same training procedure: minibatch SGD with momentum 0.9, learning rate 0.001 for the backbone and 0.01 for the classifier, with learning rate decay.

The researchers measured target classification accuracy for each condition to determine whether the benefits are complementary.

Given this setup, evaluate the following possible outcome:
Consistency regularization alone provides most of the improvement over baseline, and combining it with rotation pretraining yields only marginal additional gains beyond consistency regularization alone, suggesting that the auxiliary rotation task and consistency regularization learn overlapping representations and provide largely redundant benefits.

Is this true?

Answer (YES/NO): NO